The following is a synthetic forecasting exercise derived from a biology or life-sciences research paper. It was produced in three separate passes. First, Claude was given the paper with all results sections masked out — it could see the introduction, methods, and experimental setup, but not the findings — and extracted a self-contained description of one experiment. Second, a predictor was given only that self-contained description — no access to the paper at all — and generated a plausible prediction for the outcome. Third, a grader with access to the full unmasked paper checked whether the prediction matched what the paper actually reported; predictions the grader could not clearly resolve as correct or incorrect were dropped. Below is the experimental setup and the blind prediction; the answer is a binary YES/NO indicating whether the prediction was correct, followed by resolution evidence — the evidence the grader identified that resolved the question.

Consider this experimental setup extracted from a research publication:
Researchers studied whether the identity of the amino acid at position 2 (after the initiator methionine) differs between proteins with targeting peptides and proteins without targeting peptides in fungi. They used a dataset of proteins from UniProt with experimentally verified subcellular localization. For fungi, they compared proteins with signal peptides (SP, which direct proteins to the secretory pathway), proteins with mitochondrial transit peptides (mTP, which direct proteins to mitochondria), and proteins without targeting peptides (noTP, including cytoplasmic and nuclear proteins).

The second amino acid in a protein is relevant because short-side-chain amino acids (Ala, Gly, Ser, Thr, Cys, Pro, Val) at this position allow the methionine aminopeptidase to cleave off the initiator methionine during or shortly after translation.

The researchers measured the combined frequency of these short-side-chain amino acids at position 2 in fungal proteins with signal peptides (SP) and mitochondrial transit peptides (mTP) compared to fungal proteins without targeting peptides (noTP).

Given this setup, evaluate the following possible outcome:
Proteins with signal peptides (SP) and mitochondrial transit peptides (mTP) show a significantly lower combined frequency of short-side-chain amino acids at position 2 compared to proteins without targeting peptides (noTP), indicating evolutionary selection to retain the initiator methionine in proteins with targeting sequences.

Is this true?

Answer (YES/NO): YES